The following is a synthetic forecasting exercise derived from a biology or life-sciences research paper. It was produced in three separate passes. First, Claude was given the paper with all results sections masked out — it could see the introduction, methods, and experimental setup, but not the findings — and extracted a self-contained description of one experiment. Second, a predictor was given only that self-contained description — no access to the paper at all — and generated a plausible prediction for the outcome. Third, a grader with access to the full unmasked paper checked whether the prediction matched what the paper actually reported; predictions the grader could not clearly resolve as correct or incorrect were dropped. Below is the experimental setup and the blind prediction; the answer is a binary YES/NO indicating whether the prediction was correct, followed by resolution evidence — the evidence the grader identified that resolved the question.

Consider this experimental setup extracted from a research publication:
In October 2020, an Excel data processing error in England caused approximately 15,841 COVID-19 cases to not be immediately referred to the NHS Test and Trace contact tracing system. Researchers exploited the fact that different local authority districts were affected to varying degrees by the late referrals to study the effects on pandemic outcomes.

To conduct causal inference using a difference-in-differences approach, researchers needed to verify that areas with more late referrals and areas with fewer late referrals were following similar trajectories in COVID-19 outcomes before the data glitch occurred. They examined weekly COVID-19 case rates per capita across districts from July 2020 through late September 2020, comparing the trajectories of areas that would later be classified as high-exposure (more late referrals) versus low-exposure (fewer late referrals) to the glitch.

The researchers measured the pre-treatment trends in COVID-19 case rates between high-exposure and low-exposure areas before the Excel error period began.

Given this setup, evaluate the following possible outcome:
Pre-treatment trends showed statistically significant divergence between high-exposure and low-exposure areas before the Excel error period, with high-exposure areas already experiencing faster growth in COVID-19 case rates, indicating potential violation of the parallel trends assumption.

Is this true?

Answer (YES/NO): NO